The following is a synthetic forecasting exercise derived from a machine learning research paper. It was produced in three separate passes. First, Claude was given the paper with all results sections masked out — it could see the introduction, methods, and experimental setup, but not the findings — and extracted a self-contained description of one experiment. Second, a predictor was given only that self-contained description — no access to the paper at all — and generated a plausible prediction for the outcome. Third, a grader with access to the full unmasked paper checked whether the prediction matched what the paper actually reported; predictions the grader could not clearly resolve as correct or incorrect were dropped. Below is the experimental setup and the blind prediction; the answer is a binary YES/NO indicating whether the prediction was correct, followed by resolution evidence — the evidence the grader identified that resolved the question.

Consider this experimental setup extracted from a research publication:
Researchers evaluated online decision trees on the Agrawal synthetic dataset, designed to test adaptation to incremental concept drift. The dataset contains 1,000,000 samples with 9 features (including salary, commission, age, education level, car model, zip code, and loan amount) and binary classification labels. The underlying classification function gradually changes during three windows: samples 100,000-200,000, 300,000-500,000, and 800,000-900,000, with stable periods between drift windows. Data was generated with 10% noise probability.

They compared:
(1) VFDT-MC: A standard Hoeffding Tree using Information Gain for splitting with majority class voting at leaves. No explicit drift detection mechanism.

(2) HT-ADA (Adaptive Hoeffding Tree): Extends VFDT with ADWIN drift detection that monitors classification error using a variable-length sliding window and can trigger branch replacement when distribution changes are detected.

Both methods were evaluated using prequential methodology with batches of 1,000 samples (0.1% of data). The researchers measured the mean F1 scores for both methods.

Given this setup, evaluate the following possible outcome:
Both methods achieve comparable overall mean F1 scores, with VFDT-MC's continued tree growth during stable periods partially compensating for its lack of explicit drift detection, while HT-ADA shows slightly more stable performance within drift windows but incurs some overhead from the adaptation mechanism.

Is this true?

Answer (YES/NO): NO